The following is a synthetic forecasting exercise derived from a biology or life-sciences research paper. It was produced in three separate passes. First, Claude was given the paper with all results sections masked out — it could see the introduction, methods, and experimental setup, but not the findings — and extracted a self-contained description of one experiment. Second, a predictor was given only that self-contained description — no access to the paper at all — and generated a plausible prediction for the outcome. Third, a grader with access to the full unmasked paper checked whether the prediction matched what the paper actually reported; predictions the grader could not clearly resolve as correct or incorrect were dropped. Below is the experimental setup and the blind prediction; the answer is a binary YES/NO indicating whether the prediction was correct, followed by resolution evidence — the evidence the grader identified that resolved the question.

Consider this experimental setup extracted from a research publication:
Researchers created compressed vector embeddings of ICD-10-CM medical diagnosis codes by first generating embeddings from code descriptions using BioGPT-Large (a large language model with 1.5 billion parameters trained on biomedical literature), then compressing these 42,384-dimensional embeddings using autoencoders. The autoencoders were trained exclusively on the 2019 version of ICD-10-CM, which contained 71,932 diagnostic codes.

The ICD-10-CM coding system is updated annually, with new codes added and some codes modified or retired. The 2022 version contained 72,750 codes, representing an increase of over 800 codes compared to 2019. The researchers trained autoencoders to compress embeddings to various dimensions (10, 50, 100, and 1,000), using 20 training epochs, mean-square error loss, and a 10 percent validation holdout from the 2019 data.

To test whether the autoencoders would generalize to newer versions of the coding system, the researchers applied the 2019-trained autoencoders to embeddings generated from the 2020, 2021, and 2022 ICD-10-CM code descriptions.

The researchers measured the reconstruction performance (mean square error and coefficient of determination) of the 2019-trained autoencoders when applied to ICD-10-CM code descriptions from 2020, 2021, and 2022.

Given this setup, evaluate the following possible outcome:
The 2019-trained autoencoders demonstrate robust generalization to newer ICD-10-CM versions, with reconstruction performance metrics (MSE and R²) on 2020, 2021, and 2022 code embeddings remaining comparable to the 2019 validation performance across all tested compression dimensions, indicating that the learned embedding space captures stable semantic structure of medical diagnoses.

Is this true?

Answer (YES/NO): YES